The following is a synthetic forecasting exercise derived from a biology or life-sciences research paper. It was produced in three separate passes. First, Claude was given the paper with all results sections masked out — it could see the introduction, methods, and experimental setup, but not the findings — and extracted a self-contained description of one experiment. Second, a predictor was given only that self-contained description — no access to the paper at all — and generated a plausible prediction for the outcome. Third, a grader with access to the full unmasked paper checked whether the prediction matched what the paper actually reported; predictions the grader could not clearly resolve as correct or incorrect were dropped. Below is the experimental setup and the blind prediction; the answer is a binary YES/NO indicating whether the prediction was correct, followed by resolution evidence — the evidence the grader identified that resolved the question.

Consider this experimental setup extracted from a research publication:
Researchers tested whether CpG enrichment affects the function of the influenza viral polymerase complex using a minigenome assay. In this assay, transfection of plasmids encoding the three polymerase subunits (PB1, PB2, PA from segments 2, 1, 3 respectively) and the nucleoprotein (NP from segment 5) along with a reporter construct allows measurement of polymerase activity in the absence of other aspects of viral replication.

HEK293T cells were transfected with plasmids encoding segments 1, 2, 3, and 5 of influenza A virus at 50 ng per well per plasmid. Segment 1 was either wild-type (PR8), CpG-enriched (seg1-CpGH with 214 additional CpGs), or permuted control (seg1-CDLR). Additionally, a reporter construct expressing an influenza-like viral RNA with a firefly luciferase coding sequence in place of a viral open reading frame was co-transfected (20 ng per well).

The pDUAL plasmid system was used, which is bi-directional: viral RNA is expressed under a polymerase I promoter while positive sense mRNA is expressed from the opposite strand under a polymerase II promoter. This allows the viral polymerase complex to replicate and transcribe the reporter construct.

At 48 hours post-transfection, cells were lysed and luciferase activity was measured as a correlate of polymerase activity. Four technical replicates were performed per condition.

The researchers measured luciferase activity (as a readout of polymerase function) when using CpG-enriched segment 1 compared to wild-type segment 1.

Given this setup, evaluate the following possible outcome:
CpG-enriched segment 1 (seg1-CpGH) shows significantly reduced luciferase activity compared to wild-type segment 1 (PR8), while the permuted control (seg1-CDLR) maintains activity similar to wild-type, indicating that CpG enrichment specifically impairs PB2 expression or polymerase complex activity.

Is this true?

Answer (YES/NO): YES